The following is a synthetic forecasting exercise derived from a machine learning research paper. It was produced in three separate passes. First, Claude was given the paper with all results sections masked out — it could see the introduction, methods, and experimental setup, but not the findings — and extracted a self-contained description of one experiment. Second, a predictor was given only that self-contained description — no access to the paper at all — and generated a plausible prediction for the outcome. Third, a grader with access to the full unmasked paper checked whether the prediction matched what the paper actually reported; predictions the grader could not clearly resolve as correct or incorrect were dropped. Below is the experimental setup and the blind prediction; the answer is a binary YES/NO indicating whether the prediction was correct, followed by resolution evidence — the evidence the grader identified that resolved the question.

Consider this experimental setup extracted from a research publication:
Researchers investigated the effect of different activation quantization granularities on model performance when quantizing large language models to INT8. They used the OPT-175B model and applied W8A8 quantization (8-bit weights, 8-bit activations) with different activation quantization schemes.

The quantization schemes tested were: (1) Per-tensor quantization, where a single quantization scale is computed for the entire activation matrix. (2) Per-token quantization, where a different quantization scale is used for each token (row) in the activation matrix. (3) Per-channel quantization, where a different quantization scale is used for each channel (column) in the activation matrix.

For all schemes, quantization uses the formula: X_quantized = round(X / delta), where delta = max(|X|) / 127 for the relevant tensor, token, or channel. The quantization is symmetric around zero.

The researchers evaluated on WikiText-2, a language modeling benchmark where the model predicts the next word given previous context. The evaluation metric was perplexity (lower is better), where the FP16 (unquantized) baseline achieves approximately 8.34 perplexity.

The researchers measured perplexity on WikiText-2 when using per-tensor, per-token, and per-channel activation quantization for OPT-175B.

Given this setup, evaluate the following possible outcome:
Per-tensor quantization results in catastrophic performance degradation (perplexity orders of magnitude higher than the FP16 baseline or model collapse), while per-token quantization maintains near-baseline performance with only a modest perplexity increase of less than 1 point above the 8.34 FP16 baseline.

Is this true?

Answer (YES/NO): NO